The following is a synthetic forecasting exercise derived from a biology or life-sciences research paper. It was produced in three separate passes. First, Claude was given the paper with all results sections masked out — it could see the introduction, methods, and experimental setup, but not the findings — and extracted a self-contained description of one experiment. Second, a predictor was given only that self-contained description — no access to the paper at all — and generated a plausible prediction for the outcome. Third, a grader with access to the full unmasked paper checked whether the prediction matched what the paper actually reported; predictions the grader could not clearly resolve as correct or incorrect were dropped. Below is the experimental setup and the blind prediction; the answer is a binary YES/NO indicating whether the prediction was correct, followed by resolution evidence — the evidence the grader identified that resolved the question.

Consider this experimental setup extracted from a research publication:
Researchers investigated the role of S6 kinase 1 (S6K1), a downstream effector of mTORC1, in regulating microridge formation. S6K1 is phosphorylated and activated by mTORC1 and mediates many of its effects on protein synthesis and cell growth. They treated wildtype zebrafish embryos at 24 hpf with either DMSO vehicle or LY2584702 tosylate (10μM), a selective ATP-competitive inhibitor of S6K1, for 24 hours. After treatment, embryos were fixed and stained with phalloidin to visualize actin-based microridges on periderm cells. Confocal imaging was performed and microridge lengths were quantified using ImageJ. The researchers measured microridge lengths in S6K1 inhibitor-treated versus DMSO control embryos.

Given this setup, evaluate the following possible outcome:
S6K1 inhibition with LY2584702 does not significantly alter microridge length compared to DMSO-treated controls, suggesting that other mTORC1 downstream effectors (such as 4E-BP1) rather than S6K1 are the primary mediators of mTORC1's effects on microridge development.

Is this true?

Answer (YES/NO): NO